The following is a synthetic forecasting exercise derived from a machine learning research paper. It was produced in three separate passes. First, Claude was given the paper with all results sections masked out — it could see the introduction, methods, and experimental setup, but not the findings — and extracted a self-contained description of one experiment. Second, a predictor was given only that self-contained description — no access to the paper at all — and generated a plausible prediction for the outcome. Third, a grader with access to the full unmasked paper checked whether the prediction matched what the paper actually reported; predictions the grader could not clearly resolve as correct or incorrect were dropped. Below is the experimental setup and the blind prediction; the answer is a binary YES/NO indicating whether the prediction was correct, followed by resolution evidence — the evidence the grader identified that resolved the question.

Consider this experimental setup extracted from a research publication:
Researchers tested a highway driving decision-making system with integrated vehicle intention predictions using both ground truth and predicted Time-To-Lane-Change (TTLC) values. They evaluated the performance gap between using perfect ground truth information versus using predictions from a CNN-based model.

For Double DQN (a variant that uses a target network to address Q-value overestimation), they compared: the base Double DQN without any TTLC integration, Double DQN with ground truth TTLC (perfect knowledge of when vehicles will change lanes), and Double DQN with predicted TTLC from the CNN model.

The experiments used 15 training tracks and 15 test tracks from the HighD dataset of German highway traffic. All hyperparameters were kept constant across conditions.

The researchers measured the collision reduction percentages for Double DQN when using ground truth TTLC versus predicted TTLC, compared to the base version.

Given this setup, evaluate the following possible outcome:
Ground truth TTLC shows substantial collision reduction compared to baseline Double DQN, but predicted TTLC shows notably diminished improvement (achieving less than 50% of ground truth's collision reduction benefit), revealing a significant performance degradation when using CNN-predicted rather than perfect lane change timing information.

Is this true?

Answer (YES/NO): NO